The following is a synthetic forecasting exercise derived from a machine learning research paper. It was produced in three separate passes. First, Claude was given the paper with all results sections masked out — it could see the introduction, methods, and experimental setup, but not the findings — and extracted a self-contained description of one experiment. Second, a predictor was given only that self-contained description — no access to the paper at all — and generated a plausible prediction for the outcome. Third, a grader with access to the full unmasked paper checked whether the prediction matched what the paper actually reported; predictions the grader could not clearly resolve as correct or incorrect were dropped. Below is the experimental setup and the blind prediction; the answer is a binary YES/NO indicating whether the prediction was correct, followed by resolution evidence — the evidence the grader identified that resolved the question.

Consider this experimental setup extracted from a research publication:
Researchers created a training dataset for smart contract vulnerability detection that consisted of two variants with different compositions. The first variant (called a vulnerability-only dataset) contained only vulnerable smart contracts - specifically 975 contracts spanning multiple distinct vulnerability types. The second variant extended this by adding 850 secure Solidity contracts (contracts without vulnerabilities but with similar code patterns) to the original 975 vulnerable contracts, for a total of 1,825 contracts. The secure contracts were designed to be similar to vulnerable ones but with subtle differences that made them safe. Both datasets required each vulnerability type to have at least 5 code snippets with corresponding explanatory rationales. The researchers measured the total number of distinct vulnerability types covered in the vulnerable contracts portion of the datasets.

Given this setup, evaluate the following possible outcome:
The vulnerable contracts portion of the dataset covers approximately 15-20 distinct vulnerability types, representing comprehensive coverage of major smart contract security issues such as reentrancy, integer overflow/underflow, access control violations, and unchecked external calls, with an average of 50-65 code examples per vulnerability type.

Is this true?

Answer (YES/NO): NO